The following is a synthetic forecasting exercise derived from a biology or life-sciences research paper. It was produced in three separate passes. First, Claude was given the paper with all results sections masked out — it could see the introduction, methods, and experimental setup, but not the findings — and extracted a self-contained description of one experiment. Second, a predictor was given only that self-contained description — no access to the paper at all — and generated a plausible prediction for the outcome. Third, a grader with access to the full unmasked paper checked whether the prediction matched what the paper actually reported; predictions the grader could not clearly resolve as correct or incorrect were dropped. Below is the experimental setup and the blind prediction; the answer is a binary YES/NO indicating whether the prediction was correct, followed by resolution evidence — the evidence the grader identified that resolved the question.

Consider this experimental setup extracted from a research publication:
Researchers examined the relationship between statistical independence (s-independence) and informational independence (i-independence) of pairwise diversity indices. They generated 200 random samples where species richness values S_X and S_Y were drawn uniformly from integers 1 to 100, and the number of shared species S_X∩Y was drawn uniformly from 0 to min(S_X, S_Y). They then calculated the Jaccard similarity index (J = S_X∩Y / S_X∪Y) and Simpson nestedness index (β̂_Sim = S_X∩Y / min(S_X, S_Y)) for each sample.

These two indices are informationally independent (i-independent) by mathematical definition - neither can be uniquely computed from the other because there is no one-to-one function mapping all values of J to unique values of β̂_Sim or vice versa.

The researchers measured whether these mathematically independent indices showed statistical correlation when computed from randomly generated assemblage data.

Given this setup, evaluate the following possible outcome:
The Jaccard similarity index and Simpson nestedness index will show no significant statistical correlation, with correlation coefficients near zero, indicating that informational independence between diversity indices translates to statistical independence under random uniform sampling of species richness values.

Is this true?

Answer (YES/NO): NO